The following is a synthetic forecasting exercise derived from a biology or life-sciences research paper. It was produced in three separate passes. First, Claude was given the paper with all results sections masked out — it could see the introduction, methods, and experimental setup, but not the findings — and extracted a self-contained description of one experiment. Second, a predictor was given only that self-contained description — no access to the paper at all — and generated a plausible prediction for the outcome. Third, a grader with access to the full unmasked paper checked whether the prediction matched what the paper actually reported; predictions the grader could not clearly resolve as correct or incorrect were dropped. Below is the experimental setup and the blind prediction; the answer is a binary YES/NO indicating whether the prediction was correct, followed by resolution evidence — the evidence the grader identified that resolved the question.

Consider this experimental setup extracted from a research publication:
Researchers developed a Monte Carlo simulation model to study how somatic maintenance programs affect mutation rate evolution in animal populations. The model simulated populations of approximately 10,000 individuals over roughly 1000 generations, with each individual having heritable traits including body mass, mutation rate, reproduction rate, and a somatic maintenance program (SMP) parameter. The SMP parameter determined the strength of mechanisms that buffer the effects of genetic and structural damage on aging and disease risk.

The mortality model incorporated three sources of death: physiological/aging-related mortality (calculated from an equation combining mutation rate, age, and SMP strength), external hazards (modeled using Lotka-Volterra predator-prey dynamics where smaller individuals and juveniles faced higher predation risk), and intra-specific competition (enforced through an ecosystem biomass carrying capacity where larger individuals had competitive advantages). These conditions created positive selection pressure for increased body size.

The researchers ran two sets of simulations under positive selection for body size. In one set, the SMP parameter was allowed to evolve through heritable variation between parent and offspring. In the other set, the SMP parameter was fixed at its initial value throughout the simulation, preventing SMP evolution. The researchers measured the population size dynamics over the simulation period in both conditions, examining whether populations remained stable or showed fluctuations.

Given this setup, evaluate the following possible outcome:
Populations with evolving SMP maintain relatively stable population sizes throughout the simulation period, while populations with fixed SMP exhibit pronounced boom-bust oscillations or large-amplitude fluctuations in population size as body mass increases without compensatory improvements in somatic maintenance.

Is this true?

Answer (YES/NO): NO